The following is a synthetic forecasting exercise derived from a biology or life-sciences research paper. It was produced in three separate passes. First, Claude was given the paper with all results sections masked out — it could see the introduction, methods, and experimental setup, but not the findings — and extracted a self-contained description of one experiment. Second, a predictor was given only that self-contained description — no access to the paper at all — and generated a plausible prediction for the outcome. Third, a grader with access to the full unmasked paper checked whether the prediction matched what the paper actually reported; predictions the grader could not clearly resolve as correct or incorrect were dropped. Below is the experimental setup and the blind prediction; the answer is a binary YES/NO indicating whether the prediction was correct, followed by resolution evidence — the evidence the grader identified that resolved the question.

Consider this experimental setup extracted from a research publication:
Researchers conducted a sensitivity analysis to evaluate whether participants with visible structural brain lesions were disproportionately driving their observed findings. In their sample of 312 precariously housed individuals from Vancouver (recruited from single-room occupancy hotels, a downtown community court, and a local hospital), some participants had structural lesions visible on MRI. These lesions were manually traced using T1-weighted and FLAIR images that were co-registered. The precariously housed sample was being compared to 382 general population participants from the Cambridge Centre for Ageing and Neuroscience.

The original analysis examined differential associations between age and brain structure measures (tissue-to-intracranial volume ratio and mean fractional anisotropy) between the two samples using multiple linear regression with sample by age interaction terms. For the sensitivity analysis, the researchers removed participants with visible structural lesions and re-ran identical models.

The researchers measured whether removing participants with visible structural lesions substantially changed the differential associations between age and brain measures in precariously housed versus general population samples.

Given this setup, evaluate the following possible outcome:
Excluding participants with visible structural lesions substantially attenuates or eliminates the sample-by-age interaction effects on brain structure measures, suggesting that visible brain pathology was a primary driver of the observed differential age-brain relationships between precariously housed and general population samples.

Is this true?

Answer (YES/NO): NO